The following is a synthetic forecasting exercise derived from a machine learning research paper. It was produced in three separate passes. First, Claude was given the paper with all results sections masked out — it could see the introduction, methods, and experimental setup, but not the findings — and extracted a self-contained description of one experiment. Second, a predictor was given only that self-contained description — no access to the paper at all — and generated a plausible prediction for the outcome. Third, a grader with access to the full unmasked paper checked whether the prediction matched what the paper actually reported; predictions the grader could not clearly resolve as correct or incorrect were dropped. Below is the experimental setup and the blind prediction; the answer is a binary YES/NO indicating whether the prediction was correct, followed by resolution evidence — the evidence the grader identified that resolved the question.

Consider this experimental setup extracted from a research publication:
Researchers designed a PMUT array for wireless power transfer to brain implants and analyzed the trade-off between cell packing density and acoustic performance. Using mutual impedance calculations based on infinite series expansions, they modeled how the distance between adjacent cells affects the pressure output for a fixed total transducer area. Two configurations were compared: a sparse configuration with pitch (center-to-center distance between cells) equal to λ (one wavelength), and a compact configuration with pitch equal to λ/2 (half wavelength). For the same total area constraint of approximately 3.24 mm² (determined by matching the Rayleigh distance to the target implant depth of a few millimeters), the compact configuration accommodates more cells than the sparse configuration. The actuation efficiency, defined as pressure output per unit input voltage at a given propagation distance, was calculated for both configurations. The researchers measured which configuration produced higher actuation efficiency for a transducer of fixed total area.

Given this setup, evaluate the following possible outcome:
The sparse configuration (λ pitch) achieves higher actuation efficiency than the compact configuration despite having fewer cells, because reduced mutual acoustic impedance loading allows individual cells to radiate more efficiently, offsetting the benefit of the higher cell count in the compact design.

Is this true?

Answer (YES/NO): NO